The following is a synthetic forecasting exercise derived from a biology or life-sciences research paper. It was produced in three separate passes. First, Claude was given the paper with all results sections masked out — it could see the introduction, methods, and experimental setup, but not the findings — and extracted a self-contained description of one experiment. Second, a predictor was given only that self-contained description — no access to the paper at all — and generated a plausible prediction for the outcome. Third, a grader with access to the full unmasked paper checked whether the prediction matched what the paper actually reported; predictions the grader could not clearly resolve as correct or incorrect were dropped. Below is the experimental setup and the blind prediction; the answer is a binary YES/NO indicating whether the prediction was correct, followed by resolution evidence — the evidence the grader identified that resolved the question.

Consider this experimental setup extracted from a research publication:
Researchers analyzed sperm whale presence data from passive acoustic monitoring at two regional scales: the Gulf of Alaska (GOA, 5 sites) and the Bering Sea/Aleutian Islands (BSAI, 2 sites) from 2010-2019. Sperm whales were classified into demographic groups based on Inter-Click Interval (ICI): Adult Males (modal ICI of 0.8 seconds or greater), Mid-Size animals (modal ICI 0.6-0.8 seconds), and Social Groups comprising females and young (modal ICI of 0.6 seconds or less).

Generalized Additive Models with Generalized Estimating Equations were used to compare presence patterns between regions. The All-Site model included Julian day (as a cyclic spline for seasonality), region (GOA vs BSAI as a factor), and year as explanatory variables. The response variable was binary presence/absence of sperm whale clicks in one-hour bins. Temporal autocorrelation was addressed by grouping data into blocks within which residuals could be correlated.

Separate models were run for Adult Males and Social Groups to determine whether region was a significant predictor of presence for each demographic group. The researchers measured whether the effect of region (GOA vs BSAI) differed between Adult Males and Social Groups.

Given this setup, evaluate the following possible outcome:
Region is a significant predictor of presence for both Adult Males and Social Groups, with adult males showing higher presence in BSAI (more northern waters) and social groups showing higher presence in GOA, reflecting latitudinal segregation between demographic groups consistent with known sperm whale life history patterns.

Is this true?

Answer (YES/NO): NO